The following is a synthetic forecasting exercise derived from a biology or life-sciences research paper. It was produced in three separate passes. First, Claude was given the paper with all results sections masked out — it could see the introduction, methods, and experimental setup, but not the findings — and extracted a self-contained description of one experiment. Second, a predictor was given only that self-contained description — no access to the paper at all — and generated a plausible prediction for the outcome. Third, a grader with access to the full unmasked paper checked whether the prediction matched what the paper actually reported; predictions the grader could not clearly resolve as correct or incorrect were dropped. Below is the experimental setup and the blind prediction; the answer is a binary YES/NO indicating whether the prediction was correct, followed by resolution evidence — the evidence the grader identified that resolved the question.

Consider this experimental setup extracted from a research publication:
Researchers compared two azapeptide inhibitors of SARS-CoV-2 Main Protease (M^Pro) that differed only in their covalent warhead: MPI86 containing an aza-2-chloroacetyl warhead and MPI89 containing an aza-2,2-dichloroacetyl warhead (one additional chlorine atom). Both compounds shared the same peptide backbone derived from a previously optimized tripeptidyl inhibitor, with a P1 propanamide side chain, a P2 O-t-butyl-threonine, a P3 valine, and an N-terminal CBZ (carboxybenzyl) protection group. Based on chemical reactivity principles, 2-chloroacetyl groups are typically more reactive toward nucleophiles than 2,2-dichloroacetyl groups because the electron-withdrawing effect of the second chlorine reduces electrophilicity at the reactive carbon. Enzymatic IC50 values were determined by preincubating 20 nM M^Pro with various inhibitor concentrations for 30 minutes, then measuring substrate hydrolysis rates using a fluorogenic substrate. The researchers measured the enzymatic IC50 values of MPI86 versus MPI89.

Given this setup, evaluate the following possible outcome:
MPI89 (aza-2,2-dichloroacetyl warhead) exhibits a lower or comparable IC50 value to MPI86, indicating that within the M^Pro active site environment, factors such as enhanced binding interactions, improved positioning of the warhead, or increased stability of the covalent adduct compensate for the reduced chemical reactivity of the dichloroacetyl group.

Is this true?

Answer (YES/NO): YES